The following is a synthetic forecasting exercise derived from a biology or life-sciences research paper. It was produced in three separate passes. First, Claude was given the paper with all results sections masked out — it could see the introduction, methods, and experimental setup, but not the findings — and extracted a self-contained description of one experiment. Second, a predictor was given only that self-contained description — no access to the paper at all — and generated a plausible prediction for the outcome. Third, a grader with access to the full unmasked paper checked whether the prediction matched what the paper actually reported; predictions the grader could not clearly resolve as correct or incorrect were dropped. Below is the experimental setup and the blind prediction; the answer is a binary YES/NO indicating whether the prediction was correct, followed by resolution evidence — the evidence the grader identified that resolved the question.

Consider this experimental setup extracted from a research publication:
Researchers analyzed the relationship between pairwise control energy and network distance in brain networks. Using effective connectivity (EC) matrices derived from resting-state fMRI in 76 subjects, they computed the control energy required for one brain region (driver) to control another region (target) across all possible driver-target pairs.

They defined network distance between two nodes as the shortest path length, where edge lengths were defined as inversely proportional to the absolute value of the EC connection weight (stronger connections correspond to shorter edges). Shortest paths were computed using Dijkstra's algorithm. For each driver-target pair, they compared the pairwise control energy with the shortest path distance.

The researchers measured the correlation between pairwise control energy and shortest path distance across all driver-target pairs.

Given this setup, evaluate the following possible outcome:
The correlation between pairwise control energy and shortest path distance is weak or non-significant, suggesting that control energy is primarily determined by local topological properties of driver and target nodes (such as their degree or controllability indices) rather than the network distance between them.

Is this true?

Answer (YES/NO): NO